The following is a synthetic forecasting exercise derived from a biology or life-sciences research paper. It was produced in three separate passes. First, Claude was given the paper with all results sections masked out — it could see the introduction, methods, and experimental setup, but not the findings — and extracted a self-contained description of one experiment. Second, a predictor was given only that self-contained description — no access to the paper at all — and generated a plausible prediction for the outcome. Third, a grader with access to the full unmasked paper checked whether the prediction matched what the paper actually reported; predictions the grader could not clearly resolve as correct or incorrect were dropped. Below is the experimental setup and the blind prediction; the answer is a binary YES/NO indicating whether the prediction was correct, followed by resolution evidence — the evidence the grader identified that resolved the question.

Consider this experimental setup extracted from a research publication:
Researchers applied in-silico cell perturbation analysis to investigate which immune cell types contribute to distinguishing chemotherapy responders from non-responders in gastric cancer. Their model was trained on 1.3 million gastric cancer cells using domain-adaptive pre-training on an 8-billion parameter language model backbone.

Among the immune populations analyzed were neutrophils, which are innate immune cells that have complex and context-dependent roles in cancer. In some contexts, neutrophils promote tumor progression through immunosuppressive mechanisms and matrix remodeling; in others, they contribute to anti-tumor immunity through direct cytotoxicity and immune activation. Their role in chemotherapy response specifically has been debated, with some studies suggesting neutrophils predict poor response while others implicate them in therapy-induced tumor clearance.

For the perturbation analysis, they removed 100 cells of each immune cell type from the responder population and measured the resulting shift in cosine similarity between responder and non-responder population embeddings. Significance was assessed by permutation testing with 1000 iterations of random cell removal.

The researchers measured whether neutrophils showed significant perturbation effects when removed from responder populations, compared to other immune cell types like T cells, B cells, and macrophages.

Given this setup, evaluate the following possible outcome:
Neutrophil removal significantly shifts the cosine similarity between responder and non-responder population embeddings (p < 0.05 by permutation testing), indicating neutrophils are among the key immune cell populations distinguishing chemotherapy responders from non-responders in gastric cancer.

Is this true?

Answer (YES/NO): YES